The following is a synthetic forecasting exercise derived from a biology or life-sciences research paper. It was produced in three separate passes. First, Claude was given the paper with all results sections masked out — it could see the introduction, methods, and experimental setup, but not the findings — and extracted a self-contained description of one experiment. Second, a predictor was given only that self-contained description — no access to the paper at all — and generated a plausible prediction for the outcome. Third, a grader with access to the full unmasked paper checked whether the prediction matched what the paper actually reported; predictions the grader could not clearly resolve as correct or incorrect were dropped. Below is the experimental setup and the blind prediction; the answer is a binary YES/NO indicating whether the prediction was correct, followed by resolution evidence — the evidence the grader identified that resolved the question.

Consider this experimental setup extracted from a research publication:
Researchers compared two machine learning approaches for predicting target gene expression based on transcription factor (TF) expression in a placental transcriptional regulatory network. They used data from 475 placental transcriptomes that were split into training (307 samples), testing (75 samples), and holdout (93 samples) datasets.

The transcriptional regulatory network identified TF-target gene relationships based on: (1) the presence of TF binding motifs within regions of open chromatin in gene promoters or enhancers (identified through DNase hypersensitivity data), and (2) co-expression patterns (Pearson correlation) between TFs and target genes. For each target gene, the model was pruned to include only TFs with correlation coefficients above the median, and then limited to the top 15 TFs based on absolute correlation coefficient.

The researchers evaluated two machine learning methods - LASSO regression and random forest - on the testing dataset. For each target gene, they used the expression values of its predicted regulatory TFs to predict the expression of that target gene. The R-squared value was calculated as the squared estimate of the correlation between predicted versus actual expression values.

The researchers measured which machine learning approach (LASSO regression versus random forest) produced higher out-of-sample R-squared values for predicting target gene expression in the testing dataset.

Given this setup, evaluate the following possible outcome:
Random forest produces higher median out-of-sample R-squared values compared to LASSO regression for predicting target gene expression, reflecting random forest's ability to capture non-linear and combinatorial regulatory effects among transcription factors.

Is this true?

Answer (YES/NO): NO